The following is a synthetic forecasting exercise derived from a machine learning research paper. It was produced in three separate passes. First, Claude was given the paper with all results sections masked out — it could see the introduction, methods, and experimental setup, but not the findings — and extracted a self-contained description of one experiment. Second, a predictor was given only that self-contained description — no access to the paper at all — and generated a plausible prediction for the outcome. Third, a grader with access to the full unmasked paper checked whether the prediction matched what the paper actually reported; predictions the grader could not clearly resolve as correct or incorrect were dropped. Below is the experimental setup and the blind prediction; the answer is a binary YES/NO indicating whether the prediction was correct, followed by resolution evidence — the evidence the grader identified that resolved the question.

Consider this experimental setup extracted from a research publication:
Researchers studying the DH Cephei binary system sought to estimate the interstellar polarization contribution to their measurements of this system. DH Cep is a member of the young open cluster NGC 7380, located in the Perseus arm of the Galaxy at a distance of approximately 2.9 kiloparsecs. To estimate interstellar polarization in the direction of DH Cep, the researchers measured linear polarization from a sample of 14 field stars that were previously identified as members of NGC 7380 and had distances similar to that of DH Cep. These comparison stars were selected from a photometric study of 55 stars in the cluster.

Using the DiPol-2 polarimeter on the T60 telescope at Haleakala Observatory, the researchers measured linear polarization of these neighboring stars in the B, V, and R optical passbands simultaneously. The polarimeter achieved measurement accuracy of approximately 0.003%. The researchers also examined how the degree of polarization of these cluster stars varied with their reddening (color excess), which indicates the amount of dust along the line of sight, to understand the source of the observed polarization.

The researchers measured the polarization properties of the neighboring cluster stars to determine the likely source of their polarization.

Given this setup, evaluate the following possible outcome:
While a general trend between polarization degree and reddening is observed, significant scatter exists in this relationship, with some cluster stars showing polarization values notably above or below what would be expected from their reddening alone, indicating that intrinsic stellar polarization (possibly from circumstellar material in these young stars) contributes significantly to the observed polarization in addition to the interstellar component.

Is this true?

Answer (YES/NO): NO